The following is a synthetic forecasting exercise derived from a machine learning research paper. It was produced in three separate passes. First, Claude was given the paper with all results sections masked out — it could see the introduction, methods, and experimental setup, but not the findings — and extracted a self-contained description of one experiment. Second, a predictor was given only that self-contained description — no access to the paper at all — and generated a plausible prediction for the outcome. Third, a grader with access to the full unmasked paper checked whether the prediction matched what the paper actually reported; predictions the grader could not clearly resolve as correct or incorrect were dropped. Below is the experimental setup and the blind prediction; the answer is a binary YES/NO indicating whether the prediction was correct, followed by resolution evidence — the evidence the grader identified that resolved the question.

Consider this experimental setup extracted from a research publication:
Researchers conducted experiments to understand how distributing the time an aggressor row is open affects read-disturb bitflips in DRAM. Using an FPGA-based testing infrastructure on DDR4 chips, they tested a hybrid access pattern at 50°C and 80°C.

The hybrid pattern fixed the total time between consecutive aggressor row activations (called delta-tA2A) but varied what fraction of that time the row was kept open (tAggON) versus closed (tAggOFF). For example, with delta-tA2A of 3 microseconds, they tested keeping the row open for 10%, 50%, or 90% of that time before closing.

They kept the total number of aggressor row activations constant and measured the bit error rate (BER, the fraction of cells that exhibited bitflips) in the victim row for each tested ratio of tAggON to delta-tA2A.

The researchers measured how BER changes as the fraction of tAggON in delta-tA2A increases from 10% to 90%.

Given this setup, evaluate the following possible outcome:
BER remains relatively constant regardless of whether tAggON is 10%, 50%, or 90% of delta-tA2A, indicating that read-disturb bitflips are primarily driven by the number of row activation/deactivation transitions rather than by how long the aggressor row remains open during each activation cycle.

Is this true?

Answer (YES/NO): NO